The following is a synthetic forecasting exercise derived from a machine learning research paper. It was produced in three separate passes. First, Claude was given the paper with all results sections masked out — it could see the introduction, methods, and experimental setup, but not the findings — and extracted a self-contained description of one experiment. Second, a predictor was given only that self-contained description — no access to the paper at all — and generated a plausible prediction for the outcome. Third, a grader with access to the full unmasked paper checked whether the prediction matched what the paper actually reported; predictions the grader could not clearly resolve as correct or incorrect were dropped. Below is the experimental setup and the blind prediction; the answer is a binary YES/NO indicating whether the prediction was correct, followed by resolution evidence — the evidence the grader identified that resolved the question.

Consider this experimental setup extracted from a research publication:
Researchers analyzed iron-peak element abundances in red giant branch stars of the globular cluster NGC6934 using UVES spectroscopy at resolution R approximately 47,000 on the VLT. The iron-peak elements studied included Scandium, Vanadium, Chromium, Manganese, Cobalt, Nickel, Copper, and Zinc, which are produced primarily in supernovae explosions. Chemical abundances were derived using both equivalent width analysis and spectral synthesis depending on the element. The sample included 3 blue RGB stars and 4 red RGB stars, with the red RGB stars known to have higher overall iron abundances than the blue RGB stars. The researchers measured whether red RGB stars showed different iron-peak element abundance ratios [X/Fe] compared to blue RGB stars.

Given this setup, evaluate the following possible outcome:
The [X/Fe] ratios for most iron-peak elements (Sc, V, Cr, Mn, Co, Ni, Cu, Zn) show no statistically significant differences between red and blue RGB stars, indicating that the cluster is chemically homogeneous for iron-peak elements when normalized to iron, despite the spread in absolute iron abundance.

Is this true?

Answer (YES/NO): YES